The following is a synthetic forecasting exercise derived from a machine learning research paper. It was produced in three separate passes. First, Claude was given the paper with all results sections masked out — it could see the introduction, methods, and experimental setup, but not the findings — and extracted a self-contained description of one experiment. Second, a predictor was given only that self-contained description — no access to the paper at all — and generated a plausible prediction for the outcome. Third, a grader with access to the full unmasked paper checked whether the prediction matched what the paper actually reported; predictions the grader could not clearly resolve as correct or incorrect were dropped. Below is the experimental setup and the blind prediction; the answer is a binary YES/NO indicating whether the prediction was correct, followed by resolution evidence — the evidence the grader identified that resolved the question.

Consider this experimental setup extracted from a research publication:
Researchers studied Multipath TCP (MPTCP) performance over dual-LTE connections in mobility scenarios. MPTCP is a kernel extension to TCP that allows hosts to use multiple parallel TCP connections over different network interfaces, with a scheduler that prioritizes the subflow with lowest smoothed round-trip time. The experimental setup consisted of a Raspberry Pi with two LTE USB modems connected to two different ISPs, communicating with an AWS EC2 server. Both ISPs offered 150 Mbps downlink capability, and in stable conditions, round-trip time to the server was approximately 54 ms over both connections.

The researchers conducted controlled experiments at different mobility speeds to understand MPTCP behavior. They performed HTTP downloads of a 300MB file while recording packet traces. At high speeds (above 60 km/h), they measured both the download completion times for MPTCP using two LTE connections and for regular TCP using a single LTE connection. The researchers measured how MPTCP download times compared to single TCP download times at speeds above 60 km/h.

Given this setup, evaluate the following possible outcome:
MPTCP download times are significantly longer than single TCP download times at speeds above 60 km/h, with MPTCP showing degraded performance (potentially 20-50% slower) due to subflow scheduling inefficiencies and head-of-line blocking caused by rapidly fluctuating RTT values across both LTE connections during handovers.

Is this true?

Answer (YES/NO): NO